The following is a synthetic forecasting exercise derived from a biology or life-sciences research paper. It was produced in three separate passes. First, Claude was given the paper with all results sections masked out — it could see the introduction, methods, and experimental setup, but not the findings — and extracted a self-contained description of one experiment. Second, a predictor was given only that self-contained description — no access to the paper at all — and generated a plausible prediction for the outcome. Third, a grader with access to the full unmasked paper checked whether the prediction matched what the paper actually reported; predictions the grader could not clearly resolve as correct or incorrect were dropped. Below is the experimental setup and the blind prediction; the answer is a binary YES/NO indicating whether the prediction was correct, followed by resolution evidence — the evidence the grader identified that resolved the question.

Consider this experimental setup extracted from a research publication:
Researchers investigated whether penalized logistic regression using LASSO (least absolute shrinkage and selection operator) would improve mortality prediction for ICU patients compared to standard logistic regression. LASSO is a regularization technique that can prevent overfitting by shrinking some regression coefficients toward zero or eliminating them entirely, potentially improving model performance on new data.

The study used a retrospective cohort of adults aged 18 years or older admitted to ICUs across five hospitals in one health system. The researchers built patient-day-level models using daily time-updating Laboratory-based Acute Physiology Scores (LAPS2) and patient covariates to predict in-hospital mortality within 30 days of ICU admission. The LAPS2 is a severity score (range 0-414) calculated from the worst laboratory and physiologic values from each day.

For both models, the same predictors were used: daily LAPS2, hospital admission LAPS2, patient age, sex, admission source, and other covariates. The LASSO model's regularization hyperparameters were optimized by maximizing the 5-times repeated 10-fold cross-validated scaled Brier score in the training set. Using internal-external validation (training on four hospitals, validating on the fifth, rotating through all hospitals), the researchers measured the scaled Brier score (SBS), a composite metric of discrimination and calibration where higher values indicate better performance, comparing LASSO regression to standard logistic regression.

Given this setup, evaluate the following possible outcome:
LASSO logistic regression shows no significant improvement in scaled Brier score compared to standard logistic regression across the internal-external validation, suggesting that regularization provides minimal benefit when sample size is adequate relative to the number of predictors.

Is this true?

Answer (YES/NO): YES